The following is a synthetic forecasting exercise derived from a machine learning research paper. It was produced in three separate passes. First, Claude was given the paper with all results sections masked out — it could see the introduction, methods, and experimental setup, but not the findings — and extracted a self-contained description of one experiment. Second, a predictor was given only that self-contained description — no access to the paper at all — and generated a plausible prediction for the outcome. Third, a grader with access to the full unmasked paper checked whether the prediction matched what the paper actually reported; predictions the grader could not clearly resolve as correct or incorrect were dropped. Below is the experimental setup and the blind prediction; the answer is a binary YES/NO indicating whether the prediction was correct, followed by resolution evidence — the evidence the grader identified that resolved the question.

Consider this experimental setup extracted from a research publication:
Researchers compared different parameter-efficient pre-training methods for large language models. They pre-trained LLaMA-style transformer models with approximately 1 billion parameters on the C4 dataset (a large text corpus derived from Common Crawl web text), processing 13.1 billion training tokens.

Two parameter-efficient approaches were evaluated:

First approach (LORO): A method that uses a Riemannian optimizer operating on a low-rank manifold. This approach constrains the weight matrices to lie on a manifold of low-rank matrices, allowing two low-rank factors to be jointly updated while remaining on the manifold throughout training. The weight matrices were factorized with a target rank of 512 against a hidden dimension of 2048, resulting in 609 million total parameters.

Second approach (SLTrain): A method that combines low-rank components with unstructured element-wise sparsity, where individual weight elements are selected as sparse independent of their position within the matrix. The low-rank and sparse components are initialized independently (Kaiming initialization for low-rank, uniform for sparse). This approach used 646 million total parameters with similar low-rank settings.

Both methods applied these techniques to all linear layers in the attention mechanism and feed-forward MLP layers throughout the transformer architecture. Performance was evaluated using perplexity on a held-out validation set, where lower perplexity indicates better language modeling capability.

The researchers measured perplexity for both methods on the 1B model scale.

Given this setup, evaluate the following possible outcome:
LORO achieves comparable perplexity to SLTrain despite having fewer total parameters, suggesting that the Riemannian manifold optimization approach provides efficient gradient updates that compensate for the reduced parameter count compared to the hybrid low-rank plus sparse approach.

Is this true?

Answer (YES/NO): NO